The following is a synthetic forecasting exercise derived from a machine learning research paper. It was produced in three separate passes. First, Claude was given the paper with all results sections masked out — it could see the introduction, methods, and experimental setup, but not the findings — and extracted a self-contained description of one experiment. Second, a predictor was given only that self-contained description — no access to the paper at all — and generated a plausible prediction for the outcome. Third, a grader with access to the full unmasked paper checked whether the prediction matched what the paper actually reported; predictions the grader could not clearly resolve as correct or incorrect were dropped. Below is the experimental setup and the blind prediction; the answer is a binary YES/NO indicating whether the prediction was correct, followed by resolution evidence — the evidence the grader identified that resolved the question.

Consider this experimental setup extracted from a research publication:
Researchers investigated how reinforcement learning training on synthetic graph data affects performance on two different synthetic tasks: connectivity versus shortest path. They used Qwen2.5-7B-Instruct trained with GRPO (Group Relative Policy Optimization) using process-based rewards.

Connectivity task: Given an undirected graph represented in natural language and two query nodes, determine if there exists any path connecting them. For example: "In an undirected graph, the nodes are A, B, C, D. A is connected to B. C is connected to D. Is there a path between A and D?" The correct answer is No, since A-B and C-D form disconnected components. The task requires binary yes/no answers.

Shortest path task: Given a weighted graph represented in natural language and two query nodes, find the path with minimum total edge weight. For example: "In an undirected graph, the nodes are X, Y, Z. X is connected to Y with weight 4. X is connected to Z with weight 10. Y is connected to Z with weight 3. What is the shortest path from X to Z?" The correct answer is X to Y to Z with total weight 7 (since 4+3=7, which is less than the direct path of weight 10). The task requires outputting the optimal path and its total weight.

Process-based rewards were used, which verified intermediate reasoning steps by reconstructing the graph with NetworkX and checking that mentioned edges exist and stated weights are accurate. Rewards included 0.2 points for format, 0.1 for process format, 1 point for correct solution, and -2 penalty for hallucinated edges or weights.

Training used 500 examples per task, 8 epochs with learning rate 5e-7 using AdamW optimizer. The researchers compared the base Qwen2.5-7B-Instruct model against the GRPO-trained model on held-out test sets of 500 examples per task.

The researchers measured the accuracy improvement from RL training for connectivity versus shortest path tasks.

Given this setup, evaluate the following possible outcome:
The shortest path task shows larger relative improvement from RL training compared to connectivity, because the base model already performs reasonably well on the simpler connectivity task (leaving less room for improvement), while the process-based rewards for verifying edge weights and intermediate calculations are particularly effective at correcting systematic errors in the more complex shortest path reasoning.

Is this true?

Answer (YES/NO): YES